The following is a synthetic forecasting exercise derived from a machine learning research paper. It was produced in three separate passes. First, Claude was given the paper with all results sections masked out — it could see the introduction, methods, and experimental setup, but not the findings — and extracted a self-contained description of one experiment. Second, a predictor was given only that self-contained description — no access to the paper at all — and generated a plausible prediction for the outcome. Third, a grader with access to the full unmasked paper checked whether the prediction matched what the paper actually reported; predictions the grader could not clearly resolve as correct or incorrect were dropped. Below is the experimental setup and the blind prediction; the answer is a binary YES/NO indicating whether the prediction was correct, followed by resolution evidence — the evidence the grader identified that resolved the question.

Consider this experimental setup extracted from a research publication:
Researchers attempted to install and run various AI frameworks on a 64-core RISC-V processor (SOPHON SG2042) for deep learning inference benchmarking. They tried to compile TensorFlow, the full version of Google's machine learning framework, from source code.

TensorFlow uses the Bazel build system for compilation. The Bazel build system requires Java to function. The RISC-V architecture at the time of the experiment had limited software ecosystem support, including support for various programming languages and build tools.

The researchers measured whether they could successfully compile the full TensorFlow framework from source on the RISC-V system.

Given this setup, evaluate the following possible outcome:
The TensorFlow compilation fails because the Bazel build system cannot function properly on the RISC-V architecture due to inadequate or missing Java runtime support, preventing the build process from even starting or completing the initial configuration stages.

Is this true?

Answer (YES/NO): YES